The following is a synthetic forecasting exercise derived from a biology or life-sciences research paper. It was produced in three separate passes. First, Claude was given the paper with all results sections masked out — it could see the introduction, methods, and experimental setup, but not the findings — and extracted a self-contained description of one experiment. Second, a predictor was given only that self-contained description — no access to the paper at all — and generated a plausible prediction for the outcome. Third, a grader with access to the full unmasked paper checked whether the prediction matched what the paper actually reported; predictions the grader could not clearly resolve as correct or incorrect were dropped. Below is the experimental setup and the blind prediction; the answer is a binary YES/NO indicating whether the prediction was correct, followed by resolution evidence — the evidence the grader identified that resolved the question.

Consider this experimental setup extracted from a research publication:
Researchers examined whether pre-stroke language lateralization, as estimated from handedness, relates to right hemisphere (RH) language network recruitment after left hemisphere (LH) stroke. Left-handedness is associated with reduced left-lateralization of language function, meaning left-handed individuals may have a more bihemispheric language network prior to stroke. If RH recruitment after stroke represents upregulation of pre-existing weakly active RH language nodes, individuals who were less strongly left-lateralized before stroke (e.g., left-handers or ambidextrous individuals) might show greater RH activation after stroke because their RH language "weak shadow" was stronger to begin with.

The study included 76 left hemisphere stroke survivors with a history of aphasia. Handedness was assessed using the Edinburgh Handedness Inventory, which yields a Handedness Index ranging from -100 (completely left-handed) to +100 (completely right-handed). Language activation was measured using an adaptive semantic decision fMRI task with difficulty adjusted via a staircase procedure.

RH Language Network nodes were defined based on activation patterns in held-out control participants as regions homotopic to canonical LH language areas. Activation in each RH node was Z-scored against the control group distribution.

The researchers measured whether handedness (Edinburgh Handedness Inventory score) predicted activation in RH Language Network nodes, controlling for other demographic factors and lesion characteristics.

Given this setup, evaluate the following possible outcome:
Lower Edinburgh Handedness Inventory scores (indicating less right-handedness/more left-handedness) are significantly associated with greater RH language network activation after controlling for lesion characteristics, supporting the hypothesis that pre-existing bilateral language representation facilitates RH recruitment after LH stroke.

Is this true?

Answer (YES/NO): YES